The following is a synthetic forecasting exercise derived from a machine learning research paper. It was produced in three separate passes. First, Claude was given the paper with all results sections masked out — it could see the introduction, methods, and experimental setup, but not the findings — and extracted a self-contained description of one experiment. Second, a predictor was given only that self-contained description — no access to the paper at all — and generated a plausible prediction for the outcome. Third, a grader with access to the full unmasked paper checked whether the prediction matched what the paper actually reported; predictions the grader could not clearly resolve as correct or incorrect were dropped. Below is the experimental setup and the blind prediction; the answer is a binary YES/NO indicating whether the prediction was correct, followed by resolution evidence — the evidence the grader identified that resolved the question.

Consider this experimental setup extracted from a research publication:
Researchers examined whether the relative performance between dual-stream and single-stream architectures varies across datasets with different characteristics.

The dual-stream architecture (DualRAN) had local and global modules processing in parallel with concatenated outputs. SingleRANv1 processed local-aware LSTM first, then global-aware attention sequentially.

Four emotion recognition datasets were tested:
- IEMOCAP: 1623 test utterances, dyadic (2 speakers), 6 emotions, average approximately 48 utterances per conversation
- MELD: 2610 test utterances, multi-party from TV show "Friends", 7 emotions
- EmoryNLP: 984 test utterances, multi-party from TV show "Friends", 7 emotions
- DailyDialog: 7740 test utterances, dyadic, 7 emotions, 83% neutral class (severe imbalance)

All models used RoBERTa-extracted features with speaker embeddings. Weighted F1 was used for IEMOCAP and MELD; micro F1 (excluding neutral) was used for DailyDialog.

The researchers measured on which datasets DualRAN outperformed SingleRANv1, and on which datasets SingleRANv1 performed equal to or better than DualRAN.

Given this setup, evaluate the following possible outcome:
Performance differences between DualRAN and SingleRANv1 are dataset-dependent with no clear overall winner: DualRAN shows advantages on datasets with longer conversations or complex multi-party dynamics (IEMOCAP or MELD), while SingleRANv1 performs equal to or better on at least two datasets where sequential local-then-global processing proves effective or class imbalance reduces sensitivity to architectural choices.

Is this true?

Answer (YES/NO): NO